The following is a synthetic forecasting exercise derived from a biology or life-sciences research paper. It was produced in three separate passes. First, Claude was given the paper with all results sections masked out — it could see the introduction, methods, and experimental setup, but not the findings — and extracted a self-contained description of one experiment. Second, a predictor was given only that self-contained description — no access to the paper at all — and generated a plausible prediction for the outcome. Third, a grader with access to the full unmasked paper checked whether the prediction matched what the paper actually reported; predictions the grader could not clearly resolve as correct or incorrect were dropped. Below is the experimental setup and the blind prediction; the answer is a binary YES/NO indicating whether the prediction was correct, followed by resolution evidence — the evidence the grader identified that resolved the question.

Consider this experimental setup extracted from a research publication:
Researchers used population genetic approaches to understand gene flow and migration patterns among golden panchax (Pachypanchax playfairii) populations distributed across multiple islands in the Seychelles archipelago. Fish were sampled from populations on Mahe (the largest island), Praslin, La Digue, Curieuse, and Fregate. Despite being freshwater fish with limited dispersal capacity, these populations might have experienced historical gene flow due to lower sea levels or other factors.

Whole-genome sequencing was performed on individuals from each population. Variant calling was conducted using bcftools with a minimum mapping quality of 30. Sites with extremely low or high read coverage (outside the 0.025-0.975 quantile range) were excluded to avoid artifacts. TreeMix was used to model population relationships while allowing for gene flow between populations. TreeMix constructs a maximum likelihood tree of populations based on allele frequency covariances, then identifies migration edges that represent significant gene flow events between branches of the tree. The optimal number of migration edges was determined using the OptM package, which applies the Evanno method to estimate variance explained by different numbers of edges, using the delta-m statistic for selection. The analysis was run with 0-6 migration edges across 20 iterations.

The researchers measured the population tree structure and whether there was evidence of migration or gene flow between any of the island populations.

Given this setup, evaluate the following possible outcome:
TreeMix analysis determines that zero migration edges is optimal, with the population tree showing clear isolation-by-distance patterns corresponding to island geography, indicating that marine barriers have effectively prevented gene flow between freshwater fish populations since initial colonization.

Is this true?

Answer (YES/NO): NO